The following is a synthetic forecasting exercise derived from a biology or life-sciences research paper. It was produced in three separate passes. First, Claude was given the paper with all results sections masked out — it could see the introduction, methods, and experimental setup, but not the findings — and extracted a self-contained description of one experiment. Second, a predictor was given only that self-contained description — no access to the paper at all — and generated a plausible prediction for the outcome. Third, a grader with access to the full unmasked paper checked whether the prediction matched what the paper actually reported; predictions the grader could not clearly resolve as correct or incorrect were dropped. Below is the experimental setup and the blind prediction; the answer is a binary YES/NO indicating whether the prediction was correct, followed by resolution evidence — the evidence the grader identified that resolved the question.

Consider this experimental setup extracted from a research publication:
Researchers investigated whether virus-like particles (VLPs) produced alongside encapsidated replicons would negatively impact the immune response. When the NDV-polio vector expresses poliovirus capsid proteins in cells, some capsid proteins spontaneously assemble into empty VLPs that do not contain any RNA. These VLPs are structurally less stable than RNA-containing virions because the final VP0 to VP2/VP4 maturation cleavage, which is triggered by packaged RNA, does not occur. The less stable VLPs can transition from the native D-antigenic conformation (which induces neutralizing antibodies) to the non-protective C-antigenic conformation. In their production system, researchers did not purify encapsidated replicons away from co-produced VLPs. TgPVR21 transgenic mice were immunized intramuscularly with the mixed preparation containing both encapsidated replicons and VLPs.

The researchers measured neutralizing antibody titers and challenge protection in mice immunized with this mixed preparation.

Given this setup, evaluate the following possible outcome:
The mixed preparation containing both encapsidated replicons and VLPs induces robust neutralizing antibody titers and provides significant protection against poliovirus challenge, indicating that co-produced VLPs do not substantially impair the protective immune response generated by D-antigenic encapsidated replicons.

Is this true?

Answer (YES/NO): YES